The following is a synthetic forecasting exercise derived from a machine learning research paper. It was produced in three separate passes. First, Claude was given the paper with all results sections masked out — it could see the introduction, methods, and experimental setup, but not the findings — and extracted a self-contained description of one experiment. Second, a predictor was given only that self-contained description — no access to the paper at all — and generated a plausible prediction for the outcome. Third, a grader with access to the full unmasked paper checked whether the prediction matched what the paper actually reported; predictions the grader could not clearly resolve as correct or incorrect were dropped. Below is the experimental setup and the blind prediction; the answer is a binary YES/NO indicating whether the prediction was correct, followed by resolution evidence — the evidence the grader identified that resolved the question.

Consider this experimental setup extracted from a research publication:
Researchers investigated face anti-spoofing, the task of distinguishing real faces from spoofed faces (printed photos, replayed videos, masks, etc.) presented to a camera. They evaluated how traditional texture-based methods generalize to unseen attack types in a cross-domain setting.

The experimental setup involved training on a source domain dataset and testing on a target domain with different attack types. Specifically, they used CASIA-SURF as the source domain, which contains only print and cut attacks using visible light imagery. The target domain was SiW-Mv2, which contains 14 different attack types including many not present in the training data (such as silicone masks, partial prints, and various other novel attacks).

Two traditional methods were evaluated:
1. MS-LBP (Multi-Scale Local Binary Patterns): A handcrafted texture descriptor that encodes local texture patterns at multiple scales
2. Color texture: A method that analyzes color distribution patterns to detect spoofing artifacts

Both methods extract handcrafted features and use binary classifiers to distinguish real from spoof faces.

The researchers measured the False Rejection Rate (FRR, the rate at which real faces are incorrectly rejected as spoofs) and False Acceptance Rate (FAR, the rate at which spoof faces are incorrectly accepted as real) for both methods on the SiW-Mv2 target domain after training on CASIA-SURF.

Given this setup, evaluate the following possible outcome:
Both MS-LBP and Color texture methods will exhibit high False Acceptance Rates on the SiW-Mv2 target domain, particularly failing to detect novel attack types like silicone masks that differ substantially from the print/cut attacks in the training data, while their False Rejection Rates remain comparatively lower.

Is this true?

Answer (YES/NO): NO